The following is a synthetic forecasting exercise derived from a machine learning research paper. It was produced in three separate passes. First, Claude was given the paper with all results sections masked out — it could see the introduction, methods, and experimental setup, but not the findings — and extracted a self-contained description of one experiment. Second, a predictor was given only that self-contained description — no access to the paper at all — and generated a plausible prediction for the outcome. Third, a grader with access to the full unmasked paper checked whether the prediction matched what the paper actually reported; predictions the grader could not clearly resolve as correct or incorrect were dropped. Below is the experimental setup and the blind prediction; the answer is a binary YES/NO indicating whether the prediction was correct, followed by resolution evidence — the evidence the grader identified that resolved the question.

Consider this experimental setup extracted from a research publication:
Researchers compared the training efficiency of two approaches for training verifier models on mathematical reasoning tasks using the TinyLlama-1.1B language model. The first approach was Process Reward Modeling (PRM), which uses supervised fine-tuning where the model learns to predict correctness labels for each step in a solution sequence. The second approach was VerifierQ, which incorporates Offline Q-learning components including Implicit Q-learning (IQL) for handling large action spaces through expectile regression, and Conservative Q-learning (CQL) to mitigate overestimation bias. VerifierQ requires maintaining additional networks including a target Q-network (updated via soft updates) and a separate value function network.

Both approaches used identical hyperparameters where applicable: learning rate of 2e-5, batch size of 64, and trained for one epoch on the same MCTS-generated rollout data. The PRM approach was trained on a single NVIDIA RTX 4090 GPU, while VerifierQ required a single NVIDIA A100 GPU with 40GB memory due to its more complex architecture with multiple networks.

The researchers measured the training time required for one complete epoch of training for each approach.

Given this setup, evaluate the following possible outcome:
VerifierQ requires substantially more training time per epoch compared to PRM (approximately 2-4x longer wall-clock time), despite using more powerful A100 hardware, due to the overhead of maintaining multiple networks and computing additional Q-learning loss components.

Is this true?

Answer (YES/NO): YES